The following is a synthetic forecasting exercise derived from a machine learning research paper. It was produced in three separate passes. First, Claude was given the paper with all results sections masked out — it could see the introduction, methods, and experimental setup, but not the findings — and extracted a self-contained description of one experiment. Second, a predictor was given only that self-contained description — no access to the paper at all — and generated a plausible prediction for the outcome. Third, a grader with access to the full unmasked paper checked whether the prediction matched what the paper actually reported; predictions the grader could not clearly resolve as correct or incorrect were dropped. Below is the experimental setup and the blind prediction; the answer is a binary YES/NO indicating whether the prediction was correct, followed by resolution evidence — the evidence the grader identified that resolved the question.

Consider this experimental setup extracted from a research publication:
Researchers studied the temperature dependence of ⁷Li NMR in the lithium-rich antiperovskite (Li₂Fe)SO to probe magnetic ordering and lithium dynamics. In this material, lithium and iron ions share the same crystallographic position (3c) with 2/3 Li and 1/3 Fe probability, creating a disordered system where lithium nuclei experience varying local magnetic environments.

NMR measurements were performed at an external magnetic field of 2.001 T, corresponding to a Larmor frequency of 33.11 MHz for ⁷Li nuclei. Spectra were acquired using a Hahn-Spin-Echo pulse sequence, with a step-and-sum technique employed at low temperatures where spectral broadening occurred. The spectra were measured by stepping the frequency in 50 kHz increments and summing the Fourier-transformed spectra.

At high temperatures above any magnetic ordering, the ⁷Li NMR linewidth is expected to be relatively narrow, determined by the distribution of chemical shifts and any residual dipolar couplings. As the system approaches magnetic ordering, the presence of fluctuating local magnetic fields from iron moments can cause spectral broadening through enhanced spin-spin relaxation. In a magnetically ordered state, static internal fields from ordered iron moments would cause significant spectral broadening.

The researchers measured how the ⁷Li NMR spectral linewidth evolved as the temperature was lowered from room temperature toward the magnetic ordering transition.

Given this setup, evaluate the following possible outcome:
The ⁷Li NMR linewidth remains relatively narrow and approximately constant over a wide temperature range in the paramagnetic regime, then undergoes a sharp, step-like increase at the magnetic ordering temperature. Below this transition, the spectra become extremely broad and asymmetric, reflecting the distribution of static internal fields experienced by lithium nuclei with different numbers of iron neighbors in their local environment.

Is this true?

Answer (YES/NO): NO